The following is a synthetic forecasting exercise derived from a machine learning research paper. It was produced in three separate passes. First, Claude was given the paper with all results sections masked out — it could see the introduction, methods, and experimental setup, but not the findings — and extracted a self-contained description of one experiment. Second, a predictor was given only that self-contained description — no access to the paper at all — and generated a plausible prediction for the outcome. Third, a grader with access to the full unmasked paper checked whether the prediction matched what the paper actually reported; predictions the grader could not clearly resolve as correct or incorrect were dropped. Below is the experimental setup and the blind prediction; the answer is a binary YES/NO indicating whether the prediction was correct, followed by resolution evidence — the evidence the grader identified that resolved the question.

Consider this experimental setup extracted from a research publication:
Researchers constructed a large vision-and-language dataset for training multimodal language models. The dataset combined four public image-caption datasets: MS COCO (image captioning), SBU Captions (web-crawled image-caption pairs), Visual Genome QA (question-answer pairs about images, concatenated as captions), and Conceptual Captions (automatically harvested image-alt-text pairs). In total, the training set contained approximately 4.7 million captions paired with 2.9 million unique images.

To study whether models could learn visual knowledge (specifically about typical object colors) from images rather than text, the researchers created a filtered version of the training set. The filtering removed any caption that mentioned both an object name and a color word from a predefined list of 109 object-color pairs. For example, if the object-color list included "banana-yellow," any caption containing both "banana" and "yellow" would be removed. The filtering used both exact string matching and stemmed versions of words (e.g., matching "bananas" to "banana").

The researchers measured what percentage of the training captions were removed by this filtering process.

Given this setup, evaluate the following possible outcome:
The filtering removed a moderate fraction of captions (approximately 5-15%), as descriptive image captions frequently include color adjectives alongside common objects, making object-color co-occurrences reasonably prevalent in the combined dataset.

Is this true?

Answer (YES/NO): YES